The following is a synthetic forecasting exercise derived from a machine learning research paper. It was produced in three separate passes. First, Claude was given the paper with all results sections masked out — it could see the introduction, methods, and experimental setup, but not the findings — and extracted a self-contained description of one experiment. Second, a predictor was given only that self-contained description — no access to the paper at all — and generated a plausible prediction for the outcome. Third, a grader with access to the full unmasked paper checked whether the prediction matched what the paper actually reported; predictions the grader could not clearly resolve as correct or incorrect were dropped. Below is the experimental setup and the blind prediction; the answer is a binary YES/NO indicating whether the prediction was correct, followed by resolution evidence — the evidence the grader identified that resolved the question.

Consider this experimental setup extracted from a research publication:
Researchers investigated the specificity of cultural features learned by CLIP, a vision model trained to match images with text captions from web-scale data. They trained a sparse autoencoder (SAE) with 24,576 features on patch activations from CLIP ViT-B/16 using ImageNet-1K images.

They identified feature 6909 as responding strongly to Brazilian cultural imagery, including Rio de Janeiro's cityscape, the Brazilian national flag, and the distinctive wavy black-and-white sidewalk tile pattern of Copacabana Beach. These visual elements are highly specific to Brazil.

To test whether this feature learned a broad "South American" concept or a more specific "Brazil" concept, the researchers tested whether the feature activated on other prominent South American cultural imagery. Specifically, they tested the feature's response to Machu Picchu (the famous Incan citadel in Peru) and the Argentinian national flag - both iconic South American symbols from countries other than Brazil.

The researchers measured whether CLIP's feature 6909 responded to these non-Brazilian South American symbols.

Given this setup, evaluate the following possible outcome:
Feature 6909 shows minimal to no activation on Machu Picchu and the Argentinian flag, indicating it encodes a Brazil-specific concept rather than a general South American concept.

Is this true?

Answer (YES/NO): YES